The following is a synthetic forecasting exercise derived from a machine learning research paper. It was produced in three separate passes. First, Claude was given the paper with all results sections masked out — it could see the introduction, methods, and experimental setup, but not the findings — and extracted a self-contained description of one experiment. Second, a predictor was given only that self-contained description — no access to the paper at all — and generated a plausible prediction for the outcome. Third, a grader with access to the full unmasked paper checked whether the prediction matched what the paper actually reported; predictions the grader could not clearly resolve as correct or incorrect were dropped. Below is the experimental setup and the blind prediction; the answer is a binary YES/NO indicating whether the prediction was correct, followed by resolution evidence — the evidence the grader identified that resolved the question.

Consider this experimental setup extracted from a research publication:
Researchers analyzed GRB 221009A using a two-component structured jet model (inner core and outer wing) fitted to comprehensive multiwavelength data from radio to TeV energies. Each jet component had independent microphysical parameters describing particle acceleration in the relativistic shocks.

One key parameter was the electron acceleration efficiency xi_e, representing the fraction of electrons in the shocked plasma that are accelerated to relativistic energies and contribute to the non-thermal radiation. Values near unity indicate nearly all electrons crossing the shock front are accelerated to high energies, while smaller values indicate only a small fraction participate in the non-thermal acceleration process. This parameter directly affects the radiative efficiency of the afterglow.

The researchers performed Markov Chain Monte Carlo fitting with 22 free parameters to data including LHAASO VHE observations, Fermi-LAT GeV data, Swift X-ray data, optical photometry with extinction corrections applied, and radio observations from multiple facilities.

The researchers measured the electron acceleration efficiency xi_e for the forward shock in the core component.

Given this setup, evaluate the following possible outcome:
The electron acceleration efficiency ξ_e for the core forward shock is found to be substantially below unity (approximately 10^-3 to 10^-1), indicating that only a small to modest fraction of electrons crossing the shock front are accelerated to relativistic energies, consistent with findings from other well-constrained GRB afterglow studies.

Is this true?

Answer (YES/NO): NO